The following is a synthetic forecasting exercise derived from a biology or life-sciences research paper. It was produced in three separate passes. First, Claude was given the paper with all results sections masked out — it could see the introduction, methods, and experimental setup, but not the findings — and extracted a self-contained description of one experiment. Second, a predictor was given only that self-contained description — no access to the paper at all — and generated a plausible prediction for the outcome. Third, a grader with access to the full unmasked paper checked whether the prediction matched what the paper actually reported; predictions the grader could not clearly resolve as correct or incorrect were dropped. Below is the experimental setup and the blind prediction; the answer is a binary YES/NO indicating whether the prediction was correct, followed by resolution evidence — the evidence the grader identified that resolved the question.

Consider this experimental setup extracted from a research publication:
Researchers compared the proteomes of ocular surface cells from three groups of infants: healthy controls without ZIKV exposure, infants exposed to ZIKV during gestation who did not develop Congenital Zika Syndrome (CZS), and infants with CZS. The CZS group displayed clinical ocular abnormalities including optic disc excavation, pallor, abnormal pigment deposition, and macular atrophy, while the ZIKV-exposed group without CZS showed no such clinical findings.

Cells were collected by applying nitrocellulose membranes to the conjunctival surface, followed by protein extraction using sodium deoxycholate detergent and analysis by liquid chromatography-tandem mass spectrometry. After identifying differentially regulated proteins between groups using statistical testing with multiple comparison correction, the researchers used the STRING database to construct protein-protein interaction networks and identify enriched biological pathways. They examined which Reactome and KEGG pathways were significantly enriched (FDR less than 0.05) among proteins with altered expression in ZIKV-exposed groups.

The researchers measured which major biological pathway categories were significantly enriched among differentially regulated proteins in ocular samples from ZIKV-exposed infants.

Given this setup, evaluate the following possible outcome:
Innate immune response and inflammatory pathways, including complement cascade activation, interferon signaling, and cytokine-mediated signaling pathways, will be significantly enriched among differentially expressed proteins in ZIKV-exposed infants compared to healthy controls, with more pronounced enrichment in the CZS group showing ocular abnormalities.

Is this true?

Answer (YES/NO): NO